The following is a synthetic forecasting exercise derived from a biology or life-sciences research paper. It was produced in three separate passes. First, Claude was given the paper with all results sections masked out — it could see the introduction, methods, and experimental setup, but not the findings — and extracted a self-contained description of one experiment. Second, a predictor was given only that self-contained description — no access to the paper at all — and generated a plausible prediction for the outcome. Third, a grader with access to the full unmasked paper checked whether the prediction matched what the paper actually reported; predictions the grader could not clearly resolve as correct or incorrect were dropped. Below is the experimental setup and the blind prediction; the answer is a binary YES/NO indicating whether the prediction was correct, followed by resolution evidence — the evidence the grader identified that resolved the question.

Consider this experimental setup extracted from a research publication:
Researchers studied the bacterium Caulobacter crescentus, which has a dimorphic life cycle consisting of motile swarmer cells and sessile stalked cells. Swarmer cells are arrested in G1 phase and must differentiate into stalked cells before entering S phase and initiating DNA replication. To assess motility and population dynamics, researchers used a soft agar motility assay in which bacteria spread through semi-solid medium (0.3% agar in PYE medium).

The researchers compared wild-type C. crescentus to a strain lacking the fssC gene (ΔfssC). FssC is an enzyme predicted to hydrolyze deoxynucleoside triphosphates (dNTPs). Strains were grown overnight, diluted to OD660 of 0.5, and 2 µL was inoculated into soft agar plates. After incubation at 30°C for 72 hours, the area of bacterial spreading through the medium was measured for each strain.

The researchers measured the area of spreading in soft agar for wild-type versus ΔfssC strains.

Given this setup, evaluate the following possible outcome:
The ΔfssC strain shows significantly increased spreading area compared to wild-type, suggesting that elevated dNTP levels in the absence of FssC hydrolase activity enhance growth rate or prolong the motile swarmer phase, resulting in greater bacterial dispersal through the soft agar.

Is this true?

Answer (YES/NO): YES